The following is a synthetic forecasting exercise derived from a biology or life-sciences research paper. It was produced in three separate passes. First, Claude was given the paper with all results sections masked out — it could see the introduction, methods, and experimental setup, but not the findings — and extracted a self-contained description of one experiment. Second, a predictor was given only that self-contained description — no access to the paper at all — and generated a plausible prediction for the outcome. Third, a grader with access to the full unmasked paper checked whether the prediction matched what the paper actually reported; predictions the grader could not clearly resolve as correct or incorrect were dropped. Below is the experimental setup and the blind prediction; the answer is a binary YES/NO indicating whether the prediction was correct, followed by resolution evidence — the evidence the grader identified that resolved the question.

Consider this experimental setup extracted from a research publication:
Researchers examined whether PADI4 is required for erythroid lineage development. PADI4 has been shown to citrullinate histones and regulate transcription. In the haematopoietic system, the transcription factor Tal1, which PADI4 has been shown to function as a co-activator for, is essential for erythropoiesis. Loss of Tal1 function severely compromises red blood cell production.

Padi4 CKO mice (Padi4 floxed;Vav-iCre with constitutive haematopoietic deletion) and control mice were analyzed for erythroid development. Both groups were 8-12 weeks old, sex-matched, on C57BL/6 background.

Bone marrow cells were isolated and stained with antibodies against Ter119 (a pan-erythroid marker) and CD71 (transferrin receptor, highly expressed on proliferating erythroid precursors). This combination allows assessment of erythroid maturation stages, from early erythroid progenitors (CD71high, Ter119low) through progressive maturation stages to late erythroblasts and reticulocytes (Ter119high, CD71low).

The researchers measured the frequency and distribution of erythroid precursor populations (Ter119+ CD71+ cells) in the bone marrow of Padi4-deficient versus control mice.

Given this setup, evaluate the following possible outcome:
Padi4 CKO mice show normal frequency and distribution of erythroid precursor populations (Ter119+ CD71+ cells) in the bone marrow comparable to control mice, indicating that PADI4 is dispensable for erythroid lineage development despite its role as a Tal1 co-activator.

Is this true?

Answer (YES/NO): YES